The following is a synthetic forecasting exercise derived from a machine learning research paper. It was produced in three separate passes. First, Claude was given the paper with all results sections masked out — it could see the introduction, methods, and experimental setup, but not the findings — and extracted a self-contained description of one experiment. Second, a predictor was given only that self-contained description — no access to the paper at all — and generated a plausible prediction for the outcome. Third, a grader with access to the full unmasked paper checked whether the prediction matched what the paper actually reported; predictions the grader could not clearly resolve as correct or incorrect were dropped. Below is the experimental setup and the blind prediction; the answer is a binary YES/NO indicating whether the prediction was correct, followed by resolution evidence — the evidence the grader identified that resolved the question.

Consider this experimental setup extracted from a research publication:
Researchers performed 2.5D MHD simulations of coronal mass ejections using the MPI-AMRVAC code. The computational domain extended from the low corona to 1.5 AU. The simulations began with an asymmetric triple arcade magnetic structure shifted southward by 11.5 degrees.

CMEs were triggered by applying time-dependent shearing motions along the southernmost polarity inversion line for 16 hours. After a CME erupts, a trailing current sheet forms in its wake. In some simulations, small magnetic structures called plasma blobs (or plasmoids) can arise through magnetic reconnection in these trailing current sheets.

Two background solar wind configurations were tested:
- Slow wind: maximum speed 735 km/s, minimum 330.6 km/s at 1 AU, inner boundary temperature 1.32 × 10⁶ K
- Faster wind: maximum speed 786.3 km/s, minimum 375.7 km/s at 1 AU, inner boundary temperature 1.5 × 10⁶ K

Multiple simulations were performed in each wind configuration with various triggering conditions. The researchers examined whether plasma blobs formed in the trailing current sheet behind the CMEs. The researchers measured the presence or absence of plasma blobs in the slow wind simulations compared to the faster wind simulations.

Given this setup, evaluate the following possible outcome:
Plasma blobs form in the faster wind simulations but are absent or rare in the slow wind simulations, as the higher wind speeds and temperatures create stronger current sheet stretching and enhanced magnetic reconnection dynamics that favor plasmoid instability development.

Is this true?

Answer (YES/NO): NO